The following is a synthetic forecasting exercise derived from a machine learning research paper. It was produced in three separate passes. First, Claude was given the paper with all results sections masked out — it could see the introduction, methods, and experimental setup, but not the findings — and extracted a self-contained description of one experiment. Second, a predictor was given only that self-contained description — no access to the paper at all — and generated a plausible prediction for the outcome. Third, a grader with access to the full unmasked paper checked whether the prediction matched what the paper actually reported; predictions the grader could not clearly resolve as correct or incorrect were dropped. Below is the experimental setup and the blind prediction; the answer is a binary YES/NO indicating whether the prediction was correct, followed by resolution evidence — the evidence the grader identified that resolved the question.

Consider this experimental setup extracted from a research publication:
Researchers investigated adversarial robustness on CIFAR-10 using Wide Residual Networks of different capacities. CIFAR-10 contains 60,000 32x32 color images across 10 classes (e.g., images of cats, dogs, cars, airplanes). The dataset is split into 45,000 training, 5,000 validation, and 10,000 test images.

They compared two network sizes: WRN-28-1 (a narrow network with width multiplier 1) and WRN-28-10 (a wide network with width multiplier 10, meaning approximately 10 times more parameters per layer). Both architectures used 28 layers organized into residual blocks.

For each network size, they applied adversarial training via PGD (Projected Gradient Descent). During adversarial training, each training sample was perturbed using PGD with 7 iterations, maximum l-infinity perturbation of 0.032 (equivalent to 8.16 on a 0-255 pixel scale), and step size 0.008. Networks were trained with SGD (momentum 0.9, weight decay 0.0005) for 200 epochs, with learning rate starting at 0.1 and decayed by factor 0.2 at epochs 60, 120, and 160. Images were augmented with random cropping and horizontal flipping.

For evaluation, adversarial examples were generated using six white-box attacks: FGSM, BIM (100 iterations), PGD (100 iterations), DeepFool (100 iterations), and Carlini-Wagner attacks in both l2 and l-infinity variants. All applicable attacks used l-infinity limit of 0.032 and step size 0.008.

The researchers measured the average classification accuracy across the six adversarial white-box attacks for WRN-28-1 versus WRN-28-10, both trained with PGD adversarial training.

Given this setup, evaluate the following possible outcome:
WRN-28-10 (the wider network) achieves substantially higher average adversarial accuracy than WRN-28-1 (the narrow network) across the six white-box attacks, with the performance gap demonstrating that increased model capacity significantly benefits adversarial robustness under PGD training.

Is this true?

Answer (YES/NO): NO